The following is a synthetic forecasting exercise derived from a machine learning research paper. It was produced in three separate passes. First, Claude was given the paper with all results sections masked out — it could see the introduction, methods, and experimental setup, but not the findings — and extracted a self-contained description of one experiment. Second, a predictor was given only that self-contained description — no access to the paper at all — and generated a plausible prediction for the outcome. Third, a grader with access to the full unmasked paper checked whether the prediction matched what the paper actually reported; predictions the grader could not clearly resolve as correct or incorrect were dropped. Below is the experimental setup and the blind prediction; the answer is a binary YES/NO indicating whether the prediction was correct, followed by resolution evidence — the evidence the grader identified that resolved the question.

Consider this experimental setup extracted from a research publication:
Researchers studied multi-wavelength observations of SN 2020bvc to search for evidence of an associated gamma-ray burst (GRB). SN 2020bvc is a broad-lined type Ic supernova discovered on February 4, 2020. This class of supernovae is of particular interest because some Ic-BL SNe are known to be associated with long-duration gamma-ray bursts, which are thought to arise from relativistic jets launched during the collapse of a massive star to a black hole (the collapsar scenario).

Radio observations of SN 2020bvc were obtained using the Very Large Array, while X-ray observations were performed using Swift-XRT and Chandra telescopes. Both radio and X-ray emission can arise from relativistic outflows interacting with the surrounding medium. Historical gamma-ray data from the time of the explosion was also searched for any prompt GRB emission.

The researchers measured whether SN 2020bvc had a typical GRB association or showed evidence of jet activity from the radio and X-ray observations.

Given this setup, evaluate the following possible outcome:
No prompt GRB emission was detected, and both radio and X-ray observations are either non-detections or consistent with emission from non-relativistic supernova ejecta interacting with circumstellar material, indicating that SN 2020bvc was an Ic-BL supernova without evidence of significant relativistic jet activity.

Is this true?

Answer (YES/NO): NO